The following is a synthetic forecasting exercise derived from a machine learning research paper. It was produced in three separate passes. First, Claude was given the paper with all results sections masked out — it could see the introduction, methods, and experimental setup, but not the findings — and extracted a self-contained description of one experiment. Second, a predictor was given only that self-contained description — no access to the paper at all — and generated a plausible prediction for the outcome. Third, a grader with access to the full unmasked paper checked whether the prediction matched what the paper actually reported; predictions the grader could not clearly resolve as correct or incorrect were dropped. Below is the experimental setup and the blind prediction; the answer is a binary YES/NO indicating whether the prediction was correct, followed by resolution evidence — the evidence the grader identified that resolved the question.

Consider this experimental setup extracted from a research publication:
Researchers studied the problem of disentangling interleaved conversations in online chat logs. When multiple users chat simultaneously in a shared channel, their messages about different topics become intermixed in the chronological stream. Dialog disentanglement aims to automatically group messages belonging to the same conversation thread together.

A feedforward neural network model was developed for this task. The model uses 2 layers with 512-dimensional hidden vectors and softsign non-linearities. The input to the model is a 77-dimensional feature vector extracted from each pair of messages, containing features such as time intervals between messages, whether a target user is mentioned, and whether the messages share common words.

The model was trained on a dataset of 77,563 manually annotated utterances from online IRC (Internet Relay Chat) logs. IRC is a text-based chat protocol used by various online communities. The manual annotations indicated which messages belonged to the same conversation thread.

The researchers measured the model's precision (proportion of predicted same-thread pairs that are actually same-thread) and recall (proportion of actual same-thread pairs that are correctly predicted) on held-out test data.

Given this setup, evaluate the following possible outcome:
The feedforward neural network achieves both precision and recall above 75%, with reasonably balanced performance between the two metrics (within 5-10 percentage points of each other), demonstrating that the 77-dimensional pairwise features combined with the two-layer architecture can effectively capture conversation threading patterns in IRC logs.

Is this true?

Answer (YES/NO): NO